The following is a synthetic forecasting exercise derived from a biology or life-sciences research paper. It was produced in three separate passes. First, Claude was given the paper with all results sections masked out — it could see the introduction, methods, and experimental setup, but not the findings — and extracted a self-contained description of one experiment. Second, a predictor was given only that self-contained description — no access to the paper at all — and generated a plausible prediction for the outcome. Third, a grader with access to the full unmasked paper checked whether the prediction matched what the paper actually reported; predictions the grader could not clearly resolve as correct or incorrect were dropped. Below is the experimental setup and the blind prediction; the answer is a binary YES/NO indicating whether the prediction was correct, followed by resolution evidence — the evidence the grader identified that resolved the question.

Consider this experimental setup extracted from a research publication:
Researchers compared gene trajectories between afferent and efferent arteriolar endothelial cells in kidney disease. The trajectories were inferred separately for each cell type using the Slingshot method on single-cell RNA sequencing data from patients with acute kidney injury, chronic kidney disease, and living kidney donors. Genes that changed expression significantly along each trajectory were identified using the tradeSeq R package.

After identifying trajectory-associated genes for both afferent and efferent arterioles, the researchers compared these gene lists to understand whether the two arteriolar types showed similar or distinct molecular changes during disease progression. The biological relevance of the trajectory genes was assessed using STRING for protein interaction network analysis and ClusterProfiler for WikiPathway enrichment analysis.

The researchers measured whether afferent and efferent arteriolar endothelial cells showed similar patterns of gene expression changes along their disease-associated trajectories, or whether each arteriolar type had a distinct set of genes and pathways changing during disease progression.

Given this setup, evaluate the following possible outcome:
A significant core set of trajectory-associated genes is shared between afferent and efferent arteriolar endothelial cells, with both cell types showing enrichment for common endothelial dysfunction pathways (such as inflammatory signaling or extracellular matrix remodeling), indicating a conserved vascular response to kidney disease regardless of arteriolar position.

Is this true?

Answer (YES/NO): NO